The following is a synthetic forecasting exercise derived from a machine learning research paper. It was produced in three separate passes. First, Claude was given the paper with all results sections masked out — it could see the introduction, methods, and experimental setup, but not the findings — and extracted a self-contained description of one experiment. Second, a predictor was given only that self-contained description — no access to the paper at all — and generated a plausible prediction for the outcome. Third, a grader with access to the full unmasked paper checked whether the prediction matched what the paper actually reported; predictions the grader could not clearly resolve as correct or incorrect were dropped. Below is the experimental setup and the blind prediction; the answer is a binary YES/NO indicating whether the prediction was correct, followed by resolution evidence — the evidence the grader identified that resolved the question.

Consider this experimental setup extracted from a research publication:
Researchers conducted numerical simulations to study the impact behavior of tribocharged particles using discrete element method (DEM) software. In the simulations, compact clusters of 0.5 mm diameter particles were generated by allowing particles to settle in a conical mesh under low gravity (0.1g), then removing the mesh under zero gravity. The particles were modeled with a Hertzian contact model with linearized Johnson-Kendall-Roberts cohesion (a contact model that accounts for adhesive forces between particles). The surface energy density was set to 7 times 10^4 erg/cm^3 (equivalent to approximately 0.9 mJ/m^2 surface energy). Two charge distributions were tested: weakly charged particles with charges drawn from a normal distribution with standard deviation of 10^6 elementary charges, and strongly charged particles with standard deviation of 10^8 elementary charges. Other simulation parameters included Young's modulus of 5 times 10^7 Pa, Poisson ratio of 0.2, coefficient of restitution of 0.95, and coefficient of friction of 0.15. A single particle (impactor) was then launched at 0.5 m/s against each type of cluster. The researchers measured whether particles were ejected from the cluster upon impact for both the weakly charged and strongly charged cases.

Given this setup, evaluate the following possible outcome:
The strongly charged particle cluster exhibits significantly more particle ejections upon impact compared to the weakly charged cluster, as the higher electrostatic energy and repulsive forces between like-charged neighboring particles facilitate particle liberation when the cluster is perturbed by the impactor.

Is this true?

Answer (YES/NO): NO